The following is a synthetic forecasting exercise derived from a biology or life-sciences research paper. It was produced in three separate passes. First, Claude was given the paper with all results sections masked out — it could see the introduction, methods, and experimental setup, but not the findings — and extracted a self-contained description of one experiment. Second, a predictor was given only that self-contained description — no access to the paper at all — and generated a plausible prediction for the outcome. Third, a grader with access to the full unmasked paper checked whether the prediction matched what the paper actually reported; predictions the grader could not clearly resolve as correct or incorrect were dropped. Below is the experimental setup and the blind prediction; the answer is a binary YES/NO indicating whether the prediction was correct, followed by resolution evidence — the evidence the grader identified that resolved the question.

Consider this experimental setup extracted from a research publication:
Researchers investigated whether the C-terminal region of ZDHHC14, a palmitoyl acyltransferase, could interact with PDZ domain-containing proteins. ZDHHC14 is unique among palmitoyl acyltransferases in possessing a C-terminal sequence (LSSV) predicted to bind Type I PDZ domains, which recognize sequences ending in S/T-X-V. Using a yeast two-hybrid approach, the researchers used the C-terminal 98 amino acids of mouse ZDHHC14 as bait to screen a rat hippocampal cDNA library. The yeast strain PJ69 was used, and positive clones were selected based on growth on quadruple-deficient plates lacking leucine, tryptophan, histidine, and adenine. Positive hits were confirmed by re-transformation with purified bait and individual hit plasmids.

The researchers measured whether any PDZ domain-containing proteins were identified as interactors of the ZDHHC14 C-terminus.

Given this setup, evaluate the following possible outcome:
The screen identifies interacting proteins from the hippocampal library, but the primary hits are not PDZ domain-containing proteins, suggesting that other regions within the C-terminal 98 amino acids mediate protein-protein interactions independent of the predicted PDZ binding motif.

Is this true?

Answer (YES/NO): NO